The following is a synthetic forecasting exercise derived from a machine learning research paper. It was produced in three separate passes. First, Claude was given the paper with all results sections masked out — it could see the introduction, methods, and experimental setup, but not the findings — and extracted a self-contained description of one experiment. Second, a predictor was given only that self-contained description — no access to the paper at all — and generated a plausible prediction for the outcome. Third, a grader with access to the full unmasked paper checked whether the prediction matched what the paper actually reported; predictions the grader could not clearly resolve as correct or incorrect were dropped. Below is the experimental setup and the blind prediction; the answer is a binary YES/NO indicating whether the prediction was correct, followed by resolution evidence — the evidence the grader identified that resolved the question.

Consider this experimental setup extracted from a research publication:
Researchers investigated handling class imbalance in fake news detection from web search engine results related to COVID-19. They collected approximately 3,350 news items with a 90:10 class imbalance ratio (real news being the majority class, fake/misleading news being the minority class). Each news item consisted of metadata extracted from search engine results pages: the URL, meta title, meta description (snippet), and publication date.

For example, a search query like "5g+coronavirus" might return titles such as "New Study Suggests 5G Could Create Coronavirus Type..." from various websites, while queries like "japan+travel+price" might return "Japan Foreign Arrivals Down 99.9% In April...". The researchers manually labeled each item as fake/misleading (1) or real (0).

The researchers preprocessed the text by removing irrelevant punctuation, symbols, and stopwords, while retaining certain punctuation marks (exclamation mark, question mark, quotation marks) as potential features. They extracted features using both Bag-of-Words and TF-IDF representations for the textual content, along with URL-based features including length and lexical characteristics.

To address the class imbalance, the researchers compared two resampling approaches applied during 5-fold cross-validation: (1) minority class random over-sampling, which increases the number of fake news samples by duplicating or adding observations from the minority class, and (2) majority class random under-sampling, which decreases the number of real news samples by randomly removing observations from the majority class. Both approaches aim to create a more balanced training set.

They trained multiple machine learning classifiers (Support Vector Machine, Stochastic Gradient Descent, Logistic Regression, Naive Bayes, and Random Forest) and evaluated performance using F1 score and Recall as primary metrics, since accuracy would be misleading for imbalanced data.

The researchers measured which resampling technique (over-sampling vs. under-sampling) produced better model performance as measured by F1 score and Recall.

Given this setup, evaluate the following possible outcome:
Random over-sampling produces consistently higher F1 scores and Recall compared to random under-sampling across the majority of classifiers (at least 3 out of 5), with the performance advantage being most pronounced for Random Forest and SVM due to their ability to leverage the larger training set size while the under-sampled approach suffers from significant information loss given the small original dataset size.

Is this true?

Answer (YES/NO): NO